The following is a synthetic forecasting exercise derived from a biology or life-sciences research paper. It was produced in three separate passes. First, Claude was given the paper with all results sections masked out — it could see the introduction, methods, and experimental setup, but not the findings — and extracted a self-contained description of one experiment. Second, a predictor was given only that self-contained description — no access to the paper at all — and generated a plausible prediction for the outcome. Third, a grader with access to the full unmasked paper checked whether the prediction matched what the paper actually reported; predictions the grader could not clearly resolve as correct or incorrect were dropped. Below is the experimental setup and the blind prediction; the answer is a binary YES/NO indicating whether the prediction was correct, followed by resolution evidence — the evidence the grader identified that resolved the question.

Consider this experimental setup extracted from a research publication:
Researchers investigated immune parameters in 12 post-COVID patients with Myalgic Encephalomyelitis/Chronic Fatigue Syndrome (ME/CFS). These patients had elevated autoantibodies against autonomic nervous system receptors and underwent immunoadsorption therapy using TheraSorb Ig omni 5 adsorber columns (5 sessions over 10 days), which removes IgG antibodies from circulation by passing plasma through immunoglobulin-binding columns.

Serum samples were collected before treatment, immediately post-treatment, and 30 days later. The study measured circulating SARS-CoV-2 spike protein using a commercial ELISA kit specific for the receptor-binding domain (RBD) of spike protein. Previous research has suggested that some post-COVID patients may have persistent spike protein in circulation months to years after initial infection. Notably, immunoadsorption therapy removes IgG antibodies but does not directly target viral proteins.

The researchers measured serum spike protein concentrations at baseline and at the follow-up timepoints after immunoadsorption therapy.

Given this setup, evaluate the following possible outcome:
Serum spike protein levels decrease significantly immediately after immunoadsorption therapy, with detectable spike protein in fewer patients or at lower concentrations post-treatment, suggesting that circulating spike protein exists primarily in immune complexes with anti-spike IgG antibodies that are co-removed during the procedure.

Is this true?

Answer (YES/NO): YES